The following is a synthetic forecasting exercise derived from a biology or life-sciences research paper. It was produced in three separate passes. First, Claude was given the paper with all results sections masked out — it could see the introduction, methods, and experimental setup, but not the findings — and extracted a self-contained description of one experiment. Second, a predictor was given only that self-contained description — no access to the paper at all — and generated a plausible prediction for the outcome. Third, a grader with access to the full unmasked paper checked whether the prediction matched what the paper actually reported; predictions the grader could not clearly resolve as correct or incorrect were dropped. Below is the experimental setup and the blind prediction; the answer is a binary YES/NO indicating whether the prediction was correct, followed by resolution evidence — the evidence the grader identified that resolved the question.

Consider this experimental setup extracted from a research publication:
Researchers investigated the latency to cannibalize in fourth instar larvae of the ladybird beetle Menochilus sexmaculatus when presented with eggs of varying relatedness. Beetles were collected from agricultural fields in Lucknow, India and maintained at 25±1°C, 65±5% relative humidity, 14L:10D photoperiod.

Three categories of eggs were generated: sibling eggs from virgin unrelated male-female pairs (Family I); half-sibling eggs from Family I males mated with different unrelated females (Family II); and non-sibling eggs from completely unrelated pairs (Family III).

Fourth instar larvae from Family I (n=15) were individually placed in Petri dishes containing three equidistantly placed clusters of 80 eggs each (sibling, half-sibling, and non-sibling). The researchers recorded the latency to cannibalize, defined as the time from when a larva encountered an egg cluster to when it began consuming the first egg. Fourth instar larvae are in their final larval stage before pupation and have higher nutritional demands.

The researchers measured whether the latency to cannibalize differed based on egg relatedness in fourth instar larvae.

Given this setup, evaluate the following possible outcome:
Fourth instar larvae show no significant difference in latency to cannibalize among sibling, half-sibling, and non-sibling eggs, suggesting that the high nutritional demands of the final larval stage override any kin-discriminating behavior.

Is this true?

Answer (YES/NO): YES